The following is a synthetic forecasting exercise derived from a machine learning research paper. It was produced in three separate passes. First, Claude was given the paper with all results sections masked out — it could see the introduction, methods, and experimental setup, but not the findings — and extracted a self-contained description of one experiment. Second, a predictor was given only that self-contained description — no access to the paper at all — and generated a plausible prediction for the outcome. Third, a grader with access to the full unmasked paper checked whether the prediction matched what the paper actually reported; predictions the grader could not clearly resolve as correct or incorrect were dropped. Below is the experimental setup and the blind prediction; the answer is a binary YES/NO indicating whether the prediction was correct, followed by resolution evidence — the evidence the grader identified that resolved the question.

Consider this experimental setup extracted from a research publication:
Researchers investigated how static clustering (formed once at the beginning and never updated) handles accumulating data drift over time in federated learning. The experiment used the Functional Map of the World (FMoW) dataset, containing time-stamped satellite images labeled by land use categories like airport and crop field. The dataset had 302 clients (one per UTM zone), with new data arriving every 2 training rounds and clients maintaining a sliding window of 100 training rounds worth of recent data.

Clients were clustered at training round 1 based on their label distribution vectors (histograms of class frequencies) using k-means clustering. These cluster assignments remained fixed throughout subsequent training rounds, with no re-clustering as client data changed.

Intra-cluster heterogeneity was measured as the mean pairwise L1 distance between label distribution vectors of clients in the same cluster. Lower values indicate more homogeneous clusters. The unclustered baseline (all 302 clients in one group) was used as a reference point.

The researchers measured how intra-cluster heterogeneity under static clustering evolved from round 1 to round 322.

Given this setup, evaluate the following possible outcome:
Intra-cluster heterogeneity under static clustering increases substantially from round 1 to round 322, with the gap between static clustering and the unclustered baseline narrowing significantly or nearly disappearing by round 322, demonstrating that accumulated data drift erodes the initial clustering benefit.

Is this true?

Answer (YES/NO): YES